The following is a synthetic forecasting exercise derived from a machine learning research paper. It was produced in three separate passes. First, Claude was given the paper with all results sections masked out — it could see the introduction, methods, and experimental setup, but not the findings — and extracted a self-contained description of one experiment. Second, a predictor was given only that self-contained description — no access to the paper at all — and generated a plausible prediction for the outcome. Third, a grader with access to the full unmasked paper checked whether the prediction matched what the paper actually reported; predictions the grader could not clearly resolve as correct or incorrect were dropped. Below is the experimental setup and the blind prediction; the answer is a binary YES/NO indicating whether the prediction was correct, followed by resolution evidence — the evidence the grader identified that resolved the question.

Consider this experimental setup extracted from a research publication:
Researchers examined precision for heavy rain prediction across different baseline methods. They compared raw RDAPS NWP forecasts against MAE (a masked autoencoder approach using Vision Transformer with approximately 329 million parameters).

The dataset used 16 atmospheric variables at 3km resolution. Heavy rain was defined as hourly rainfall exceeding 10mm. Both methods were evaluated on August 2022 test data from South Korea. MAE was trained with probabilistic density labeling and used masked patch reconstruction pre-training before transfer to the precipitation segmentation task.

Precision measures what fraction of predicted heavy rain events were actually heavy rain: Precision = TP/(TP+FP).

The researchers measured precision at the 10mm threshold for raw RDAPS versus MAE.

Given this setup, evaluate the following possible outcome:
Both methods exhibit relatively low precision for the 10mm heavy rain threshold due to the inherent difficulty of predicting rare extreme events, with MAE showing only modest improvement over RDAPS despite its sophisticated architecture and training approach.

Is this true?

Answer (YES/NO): NO